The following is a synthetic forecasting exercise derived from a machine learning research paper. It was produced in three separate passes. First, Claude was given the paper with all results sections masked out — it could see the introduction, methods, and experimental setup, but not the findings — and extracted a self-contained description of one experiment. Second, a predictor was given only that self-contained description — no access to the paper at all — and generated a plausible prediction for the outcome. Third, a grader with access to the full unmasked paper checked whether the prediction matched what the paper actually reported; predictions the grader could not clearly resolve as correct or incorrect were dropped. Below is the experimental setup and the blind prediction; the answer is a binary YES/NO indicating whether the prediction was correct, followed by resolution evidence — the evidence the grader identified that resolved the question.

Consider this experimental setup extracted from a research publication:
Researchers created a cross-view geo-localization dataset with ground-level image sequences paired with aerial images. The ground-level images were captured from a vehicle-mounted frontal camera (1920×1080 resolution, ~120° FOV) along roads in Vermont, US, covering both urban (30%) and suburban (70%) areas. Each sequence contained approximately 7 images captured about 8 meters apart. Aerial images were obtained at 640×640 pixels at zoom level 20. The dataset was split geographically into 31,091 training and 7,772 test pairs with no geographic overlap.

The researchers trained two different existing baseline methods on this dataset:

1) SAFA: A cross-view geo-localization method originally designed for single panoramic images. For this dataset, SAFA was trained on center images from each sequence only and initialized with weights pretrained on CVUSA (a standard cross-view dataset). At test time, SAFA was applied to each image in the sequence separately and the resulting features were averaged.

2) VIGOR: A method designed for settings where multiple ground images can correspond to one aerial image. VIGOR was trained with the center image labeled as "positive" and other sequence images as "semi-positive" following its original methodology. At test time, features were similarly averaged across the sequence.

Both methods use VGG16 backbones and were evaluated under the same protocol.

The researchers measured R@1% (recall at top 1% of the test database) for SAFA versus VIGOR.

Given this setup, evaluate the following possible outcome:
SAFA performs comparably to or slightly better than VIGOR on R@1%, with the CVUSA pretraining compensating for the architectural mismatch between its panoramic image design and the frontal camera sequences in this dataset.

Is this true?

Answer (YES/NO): YES